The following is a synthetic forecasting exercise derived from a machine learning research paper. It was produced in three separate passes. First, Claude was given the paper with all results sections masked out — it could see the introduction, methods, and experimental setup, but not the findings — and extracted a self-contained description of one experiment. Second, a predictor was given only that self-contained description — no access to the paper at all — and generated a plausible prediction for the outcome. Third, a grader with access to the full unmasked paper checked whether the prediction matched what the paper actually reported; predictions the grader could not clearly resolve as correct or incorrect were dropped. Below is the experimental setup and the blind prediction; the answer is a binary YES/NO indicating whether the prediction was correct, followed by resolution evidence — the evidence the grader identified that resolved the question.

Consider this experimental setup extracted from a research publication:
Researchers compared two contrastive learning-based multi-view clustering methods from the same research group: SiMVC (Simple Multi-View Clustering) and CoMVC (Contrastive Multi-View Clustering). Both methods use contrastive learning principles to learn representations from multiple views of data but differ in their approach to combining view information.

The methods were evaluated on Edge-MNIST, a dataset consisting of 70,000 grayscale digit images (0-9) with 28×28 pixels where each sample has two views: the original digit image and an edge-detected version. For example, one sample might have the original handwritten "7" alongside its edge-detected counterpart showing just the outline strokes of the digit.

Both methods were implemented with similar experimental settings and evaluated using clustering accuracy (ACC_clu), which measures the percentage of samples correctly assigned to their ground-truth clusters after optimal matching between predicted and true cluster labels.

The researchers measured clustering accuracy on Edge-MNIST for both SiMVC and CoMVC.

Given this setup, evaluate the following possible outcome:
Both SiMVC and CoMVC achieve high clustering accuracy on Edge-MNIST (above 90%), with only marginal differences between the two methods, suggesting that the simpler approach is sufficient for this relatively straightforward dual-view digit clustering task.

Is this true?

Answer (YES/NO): NO